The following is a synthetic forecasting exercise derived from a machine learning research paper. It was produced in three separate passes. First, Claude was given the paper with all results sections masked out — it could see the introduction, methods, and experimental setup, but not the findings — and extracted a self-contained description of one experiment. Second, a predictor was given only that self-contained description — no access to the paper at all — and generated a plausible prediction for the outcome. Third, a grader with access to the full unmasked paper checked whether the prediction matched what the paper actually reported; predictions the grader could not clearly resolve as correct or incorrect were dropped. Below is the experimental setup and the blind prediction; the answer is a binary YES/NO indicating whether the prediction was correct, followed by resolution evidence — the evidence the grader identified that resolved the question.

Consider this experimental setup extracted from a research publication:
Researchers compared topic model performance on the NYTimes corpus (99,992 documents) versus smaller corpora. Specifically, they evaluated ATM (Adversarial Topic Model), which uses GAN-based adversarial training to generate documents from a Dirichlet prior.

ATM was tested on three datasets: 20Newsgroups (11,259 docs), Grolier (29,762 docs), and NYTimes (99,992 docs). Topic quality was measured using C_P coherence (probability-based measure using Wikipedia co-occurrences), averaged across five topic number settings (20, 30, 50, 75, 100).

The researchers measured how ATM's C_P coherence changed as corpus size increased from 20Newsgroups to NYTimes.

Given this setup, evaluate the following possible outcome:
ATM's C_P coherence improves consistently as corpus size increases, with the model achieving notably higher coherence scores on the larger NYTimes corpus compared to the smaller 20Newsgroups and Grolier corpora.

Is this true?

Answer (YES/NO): YES